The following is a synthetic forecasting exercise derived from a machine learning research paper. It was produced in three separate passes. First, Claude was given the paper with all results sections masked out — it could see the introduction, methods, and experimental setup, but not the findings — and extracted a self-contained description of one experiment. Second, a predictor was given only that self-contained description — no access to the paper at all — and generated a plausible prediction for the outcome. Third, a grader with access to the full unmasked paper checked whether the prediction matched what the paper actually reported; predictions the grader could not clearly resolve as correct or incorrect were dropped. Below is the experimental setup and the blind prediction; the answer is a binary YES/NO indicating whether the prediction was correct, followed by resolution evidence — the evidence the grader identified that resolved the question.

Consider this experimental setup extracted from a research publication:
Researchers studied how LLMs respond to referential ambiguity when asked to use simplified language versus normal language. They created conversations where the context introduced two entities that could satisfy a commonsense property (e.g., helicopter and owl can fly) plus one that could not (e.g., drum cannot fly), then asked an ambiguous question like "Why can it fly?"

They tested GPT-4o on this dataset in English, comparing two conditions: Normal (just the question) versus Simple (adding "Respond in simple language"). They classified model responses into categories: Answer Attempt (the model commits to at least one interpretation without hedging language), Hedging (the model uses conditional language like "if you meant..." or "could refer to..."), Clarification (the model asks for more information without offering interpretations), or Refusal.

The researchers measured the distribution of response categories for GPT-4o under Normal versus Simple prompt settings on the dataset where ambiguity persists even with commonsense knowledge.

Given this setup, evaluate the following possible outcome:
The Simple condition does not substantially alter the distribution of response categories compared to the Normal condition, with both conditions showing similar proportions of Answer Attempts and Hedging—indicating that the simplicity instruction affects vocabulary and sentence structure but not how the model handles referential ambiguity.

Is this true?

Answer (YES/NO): NO